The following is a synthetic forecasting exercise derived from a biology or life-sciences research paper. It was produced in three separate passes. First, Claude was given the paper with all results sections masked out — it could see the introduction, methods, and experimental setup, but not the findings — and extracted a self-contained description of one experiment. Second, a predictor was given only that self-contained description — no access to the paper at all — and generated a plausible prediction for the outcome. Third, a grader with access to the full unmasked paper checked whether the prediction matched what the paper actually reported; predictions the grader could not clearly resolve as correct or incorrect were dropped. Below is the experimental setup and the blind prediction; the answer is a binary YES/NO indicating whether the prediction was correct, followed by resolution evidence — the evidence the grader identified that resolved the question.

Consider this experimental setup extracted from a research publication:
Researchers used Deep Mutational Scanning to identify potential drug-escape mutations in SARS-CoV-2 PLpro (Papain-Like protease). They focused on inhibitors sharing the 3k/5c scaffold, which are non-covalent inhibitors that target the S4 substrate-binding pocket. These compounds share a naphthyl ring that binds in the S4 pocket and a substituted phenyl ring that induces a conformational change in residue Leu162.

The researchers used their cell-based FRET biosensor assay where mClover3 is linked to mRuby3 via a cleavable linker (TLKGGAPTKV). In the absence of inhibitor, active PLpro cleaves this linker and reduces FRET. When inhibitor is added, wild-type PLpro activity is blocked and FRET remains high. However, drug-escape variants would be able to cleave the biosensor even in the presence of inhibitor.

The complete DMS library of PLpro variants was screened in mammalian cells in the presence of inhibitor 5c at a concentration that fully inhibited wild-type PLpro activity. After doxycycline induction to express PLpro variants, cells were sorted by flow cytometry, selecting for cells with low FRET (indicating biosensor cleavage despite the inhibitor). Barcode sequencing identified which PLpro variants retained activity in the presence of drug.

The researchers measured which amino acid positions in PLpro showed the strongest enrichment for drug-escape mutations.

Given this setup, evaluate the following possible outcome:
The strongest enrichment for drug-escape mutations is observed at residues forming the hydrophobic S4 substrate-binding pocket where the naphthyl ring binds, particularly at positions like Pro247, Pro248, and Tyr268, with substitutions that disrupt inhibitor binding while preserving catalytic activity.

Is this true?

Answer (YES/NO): NO